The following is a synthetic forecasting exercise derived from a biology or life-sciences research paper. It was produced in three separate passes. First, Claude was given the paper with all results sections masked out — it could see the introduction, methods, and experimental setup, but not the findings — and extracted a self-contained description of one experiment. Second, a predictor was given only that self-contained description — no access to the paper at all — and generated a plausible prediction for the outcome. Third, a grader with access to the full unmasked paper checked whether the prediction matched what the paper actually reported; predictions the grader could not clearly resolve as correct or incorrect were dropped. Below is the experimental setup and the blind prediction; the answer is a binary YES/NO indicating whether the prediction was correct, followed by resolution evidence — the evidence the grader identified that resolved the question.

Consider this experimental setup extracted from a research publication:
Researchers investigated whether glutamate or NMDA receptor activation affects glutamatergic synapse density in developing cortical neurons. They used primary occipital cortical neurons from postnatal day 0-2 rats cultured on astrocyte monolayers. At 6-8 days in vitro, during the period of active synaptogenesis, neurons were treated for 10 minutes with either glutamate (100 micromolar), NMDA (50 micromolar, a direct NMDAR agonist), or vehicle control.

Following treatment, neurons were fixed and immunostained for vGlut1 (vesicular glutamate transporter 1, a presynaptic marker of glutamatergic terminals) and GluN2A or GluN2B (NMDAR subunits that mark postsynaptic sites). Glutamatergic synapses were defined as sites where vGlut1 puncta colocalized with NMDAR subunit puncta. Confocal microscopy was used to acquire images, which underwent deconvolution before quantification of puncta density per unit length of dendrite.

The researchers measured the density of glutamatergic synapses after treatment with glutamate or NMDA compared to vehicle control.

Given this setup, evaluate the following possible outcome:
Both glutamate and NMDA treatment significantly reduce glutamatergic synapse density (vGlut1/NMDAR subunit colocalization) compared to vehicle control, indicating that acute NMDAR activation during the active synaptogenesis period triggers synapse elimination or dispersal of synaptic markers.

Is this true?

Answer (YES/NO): YES